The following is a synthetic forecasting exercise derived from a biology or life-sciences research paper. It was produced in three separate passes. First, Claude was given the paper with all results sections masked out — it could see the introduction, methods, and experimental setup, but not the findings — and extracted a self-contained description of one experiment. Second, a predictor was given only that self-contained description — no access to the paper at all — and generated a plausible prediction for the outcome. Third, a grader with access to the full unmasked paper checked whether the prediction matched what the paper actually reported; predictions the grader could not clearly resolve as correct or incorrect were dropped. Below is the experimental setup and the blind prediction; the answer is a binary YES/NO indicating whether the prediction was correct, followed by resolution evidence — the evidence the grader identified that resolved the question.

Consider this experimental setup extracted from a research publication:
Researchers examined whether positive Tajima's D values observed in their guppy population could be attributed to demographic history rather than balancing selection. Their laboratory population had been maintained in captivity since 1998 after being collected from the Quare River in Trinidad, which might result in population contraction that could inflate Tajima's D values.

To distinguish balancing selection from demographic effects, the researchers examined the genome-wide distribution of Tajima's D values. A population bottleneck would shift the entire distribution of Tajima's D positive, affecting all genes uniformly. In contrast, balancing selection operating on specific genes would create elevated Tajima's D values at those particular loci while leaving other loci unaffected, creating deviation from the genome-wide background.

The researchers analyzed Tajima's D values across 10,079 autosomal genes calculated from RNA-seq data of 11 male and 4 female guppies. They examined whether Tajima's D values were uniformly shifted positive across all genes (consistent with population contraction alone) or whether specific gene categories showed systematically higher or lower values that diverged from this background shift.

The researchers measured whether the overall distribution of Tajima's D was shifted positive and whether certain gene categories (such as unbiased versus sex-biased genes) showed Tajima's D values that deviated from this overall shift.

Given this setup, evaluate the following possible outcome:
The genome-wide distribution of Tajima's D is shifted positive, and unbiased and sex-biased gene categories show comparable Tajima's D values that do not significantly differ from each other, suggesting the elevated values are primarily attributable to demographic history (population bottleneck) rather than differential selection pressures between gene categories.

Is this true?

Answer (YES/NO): NO